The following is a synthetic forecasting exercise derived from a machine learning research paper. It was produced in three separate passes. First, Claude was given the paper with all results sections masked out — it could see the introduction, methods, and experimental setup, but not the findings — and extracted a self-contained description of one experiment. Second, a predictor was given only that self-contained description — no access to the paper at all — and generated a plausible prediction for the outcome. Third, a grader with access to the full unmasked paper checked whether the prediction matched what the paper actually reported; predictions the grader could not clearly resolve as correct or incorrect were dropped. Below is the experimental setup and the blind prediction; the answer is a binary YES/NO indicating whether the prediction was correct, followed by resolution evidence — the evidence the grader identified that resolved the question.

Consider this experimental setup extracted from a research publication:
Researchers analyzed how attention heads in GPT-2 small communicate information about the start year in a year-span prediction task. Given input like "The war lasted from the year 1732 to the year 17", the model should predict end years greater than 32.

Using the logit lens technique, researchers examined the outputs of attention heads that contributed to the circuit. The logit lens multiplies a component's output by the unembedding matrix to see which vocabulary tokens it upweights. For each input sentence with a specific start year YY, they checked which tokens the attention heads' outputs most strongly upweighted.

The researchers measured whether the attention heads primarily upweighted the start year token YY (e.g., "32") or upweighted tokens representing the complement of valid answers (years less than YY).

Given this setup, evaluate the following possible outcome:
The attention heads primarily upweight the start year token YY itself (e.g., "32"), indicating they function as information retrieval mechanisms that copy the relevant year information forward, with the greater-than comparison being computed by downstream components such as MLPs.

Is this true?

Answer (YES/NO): YES